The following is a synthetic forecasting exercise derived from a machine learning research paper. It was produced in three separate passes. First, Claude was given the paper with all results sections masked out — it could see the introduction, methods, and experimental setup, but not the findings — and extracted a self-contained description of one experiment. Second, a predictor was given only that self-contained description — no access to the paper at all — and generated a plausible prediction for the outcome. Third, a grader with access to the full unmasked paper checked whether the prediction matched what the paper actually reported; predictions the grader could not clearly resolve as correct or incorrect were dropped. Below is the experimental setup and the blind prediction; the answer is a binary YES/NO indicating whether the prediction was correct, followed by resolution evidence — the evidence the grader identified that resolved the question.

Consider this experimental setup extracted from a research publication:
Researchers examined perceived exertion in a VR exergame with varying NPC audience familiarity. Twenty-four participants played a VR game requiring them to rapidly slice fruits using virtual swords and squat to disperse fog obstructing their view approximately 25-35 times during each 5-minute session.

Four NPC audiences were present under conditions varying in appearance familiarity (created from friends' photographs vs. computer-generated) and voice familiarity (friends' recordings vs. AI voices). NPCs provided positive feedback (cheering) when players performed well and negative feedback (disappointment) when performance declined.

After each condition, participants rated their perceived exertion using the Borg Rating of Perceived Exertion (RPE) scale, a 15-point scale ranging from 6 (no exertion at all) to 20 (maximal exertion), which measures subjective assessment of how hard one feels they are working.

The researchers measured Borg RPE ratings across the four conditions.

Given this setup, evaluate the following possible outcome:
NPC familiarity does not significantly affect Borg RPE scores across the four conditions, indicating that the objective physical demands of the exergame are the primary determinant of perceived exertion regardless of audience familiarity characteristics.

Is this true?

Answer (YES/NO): NO